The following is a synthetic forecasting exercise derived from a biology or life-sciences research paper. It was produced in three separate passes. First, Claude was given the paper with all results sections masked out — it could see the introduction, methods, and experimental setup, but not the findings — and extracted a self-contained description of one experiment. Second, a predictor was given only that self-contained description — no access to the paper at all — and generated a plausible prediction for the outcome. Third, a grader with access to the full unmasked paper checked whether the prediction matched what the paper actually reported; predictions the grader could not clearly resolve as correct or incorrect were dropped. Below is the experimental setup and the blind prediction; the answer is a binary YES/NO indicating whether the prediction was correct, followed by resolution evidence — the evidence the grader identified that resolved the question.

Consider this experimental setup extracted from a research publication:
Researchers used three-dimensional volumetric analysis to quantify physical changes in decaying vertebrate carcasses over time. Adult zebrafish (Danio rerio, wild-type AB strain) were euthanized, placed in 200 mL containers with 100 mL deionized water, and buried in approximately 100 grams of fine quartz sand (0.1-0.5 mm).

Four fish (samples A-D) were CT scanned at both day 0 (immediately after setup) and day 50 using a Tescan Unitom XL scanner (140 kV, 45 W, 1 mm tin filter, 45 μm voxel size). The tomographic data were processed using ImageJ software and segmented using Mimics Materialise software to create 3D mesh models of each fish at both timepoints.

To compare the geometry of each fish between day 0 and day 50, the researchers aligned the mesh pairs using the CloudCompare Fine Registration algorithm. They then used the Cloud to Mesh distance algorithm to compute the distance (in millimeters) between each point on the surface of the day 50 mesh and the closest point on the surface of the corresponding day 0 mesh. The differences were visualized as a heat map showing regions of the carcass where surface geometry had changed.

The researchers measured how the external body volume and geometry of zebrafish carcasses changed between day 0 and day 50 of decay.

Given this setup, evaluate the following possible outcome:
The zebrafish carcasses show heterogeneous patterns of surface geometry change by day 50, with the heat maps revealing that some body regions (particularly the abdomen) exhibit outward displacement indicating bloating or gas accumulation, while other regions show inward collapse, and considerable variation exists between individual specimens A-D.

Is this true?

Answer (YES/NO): NO